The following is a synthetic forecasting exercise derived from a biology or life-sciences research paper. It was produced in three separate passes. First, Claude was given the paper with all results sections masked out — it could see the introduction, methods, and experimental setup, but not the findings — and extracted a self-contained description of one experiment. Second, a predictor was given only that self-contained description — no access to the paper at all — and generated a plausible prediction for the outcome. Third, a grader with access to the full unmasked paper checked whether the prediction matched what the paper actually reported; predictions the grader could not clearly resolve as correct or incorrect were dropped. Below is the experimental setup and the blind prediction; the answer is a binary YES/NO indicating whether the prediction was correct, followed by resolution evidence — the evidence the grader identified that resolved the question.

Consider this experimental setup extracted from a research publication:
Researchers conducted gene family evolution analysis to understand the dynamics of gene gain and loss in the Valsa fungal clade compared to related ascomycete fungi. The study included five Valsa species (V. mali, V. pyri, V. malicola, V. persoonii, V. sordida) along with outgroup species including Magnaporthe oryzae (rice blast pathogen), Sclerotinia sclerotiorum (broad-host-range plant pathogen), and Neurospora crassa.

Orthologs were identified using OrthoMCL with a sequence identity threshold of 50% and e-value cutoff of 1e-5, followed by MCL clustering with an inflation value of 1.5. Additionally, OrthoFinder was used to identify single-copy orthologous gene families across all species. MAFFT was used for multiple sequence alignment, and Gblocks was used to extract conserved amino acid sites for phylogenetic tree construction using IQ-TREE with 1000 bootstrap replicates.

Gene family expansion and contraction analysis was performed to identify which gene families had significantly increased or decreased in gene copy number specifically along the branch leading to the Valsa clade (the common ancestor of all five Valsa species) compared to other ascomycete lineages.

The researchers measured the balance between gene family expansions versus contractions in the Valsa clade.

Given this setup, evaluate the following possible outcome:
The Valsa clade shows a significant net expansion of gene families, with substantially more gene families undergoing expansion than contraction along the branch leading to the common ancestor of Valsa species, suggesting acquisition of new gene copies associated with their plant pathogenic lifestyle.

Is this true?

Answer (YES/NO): YES